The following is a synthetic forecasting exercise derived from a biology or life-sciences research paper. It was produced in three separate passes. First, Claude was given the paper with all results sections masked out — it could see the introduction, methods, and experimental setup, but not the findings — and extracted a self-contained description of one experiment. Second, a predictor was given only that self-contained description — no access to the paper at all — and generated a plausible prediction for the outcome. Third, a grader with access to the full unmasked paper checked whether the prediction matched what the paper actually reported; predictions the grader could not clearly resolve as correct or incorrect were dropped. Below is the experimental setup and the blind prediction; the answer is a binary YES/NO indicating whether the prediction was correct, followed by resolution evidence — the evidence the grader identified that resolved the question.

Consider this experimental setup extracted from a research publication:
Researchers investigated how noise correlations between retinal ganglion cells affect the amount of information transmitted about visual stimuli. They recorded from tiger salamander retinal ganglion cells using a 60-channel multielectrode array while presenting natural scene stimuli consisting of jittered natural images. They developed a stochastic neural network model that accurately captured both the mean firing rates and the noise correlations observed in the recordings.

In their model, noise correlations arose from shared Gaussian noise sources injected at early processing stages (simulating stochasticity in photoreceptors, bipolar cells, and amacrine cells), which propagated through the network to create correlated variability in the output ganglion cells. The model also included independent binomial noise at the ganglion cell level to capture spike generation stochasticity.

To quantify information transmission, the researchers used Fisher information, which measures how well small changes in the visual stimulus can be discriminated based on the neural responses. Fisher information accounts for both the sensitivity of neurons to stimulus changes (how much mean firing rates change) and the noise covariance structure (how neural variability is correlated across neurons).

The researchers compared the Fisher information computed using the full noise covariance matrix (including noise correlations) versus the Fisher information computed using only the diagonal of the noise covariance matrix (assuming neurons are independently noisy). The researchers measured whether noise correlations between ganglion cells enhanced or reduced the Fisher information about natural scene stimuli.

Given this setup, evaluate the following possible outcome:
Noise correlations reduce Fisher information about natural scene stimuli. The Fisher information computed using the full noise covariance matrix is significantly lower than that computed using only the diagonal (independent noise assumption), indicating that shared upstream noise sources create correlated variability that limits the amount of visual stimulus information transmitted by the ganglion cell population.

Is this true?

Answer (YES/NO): YES